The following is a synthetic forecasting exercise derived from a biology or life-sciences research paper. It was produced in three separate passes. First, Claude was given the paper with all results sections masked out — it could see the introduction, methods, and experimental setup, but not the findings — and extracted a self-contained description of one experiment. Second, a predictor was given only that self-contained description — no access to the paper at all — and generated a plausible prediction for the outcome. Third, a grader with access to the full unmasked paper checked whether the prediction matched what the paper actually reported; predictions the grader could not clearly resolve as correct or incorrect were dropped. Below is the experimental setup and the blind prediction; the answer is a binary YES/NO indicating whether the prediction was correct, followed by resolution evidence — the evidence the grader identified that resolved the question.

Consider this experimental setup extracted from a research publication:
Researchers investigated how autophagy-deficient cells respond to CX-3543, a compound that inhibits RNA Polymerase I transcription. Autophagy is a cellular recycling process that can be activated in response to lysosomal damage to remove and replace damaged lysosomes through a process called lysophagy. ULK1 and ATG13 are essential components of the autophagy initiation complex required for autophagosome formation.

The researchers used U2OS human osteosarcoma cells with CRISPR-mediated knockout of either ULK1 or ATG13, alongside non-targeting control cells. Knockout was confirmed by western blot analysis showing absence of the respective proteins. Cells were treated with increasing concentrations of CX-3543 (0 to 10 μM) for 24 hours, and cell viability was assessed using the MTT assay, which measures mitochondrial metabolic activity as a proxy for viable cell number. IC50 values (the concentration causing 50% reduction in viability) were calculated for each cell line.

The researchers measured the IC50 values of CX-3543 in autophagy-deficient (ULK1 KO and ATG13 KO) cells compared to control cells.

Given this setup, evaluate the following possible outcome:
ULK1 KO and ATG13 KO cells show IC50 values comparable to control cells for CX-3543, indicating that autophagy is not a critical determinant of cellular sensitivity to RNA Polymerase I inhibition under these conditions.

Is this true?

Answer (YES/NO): NO